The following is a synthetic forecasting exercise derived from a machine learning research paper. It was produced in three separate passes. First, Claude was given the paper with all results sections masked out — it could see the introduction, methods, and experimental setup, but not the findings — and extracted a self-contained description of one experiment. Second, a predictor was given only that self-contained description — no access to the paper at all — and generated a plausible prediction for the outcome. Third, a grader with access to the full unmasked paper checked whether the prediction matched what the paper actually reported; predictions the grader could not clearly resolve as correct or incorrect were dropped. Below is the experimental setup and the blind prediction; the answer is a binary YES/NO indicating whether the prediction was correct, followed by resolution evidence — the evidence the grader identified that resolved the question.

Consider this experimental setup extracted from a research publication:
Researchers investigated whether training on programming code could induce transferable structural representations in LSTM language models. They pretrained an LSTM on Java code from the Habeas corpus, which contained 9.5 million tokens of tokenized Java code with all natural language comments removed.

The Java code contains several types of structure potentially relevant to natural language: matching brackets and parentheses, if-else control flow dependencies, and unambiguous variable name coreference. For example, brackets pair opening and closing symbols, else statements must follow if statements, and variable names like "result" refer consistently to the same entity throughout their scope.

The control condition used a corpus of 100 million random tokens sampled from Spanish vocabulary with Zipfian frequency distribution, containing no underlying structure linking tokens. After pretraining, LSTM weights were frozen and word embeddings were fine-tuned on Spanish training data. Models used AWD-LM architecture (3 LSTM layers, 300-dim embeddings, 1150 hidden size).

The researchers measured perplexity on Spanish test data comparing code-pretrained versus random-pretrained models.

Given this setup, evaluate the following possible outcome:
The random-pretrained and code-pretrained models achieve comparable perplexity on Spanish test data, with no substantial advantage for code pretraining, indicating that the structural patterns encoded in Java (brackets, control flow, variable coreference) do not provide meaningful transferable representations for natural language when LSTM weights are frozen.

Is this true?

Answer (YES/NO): NO